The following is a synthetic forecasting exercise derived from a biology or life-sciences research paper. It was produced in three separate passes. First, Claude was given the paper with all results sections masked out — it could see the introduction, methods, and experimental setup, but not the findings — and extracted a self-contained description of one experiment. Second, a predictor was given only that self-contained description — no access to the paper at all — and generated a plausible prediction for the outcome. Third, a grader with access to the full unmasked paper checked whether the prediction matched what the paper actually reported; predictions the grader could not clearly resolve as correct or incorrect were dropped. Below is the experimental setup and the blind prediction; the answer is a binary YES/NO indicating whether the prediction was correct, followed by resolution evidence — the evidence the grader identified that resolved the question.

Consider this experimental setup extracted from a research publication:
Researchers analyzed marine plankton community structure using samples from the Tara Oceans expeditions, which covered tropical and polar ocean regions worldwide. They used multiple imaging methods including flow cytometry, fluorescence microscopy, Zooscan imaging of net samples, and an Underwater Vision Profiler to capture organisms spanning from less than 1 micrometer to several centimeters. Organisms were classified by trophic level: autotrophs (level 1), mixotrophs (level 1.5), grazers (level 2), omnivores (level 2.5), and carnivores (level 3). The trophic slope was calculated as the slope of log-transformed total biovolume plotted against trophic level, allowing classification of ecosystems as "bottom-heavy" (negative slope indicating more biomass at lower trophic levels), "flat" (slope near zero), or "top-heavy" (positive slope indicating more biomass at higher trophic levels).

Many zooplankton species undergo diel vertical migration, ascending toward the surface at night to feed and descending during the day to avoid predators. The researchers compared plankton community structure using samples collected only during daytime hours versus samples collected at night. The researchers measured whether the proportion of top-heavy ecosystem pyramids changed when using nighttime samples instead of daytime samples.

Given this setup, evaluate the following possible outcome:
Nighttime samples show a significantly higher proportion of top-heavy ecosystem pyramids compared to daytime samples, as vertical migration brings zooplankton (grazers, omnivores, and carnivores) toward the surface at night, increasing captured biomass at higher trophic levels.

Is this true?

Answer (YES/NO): NO